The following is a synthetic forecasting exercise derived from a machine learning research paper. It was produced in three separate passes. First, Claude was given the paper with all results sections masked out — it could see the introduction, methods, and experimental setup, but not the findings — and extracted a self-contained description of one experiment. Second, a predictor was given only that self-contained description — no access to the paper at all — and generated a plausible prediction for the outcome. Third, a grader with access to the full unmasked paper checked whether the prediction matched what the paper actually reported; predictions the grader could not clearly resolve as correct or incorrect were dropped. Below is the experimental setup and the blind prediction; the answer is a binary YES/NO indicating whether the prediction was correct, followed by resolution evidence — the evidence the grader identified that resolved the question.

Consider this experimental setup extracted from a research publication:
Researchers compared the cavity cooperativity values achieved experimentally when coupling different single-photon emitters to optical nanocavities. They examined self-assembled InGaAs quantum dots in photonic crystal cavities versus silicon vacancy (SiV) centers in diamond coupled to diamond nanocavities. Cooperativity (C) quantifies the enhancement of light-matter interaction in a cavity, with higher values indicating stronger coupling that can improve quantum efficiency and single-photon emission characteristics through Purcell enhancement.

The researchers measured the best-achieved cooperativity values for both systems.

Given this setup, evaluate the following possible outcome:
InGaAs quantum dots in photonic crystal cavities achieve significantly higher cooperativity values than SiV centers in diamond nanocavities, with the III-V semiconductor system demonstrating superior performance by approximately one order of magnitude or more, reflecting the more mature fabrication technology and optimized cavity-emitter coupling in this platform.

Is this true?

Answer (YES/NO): NO